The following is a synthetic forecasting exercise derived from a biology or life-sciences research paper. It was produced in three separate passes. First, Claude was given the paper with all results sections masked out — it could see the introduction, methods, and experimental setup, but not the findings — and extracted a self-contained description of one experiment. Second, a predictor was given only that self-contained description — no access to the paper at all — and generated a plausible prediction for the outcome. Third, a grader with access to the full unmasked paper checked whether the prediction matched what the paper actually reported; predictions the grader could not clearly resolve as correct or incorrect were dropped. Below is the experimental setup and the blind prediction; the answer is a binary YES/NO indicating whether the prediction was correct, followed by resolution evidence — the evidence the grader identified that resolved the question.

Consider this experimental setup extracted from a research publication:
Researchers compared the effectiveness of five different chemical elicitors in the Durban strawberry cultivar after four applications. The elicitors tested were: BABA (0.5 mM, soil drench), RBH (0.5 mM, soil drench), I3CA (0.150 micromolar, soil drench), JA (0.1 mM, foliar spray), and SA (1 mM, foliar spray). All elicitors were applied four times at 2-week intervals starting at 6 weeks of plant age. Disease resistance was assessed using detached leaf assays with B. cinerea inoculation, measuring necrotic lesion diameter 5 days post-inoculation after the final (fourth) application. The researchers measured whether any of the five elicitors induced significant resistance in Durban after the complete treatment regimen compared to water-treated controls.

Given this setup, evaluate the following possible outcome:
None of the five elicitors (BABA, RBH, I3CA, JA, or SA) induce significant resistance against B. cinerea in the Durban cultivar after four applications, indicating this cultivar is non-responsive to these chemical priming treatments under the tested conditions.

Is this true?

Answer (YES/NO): YES